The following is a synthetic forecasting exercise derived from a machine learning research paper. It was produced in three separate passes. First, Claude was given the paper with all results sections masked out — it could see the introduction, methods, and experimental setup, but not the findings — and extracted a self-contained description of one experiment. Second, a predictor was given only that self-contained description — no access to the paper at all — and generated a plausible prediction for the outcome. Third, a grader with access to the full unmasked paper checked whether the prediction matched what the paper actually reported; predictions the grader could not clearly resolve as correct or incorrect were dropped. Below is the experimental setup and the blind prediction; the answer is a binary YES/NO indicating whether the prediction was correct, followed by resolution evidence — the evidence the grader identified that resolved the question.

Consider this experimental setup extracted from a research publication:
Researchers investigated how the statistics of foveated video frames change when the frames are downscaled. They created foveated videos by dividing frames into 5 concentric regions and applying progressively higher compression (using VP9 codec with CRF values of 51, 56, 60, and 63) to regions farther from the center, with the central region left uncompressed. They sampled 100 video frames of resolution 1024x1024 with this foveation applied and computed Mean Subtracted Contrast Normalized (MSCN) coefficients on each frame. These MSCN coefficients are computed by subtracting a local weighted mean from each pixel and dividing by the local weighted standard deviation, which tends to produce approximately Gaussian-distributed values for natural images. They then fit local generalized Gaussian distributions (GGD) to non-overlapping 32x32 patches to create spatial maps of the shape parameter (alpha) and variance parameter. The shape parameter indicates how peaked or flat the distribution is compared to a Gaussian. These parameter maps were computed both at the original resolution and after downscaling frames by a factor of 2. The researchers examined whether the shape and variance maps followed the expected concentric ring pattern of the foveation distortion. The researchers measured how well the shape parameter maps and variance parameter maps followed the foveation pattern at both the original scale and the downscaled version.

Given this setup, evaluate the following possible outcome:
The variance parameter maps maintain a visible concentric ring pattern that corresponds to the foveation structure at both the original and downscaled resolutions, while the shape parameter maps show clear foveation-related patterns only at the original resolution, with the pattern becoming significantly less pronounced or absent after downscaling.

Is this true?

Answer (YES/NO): YES